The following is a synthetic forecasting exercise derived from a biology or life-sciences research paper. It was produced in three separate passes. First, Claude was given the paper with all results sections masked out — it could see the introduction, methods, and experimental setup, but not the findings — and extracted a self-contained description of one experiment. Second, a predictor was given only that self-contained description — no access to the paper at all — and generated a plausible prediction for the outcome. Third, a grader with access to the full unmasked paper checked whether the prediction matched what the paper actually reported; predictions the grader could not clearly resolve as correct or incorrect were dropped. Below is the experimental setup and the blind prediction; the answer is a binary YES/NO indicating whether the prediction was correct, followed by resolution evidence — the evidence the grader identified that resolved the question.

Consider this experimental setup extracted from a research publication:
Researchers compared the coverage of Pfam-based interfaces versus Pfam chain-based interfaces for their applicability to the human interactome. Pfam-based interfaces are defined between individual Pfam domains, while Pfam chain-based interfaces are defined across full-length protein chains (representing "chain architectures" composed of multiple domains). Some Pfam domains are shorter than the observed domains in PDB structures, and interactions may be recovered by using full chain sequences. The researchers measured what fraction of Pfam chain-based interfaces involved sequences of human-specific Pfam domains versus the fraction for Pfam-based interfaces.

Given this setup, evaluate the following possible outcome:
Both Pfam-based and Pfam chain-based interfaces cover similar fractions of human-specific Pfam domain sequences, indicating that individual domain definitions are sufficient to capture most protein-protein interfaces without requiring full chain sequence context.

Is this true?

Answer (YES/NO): YES